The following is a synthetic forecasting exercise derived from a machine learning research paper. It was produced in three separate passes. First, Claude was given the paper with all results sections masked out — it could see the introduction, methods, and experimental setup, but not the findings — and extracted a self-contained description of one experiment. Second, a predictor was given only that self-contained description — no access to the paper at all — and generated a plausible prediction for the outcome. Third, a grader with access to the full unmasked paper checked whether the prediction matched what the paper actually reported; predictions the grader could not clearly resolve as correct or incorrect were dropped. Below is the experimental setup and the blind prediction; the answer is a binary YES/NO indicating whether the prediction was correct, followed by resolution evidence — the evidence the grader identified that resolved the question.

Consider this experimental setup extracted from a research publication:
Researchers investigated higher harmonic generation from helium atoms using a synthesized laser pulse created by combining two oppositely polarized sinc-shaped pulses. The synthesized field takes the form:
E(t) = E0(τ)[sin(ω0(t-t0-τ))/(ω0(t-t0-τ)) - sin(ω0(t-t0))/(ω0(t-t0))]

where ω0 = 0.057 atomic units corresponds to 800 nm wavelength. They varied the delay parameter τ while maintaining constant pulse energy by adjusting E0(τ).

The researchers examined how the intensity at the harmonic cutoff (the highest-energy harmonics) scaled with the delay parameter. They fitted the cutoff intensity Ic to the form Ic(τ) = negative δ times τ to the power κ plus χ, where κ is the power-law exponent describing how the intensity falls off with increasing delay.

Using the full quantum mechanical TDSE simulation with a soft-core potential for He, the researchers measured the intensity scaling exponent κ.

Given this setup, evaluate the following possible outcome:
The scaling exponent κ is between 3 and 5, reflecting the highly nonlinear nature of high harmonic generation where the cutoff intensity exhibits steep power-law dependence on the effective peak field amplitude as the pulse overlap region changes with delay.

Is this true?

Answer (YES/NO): NO